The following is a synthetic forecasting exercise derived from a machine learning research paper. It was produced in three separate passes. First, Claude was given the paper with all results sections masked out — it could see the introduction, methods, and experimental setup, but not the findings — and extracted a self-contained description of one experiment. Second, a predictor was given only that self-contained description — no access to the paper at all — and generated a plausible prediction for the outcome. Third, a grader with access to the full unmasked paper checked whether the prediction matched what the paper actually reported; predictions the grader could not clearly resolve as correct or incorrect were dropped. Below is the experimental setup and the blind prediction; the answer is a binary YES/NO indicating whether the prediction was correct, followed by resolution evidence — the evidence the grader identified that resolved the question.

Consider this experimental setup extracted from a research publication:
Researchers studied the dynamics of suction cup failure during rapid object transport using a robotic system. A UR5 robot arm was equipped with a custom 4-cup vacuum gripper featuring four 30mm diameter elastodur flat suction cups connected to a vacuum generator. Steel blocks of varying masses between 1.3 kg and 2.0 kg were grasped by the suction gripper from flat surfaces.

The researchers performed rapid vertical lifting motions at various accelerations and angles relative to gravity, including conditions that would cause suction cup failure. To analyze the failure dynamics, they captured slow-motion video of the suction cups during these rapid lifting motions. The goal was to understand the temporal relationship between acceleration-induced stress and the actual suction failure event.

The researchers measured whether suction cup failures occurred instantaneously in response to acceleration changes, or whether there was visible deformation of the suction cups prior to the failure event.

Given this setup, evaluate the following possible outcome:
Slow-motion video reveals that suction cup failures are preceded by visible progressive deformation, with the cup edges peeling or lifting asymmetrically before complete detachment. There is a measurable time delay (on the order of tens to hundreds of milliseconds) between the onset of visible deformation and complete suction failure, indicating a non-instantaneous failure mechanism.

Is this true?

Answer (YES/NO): YES